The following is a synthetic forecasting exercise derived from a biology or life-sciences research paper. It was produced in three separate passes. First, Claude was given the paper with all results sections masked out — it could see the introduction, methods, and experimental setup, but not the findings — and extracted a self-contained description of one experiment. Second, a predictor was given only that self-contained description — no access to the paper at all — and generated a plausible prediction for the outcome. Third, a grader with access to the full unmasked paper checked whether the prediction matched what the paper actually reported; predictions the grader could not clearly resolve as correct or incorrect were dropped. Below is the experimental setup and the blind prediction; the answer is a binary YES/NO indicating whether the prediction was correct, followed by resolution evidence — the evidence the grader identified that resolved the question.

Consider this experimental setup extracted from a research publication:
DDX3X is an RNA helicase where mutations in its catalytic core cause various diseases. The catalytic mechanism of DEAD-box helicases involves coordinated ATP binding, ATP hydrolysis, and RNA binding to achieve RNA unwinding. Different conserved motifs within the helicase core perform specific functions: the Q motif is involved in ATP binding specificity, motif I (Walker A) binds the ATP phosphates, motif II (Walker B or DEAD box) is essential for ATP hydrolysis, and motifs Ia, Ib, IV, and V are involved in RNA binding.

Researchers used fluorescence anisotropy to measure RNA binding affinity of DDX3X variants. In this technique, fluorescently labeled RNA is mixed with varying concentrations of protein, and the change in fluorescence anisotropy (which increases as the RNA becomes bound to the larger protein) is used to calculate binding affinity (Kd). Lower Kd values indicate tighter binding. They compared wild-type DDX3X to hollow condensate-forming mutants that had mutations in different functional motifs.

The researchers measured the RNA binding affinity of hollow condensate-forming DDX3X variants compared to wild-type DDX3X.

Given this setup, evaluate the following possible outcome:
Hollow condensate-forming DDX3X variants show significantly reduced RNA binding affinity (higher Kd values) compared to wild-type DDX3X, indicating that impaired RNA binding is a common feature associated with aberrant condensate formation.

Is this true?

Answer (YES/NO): NO